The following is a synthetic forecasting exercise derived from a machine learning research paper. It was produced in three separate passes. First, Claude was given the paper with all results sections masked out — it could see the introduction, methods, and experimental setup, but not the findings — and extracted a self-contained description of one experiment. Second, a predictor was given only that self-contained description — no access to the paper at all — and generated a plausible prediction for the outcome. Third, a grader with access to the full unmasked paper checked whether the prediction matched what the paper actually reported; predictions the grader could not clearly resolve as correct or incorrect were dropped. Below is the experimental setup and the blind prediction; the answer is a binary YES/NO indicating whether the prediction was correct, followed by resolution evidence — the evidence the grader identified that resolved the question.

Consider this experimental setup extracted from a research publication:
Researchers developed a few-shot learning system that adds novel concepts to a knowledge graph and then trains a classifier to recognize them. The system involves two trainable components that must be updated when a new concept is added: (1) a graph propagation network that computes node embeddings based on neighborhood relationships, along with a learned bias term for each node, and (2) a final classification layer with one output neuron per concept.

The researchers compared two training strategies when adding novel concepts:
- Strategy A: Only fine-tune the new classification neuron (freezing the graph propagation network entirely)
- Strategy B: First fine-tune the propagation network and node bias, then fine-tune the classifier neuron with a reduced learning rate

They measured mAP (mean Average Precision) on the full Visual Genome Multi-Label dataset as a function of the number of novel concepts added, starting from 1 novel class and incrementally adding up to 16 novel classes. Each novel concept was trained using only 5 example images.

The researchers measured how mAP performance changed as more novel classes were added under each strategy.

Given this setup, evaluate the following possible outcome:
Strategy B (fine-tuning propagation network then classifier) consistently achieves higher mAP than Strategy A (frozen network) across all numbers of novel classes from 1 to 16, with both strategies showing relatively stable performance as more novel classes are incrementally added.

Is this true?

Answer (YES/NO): NO